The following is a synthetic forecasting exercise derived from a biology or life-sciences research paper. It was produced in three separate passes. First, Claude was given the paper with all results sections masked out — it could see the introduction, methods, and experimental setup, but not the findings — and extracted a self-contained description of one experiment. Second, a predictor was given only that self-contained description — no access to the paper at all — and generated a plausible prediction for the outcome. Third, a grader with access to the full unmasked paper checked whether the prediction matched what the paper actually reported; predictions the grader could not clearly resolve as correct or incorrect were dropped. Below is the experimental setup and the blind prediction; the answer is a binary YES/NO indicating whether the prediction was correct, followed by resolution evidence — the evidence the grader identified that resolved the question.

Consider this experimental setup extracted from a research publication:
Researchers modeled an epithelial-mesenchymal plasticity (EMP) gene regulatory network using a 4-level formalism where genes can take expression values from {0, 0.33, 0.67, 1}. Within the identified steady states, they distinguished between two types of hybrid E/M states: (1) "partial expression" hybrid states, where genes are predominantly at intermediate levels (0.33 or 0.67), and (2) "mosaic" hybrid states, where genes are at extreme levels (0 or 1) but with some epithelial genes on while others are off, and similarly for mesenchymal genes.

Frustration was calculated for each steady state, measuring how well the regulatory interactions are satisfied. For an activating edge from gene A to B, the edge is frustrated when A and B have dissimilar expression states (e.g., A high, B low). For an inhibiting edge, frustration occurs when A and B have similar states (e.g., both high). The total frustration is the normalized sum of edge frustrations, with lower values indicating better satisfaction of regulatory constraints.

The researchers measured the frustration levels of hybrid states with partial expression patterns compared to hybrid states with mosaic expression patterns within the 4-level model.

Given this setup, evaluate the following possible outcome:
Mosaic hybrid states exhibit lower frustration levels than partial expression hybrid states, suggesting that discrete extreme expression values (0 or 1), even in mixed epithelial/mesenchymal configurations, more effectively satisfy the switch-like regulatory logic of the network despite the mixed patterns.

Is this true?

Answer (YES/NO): NO